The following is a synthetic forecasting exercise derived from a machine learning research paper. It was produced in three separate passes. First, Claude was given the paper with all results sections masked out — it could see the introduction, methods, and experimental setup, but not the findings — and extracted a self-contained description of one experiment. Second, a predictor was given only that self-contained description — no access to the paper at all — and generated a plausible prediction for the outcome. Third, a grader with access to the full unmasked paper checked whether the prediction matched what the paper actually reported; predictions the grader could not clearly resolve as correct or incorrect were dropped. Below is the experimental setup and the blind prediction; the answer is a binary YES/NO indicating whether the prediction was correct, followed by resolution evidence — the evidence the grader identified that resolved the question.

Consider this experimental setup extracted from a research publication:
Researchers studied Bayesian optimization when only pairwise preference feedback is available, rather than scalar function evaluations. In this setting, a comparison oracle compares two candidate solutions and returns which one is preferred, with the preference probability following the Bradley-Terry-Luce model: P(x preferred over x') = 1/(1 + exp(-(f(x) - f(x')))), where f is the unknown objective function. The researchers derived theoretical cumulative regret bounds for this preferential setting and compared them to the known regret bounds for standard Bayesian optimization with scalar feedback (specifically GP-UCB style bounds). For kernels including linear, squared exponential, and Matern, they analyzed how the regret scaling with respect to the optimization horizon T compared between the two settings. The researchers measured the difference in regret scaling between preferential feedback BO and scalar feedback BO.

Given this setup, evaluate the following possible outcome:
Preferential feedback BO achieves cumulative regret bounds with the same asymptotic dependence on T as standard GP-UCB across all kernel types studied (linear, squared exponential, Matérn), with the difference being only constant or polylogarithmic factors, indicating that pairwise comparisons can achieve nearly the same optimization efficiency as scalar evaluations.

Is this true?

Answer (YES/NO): NO